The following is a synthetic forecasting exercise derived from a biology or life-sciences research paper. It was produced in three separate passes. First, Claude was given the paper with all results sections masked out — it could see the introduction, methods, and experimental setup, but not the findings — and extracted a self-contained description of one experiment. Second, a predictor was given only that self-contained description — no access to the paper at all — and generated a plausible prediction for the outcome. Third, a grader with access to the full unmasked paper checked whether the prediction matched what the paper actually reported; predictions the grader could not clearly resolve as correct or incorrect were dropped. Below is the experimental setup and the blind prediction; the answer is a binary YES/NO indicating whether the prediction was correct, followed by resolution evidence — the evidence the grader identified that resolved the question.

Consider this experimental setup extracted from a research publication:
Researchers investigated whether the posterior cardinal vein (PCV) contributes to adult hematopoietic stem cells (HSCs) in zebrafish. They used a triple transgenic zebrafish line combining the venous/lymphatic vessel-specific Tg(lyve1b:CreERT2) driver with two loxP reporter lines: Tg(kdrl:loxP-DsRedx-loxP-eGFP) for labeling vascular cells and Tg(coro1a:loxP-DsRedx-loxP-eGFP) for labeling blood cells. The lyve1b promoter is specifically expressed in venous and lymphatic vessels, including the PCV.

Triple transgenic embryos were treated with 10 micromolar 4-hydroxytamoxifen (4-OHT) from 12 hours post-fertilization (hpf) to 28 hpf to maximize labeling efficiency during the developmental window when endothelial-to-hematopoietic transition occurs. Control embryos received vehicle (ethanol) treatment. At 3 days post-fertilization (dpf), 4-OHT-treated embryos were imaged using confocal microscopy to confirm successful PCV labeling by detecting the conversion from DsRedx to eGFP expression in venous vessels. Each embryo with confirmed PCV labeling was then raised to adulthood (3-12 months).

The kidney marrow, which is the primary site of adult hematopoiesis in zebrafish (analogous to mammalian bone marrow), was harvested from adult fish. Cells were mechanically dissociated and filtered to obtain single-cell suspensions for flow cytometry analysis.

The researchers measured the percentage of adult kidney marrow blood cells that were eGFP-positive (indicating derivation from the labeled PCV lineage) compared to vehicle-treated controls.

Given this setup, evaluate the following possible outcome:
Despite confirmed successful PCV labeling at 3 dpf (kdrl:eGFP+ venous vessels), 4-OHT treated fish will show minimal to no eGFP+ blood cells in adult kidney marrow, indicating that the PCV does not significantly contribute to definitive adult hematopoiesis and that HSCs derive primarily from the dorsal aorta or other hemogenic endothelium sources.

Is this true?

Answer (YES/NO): YES